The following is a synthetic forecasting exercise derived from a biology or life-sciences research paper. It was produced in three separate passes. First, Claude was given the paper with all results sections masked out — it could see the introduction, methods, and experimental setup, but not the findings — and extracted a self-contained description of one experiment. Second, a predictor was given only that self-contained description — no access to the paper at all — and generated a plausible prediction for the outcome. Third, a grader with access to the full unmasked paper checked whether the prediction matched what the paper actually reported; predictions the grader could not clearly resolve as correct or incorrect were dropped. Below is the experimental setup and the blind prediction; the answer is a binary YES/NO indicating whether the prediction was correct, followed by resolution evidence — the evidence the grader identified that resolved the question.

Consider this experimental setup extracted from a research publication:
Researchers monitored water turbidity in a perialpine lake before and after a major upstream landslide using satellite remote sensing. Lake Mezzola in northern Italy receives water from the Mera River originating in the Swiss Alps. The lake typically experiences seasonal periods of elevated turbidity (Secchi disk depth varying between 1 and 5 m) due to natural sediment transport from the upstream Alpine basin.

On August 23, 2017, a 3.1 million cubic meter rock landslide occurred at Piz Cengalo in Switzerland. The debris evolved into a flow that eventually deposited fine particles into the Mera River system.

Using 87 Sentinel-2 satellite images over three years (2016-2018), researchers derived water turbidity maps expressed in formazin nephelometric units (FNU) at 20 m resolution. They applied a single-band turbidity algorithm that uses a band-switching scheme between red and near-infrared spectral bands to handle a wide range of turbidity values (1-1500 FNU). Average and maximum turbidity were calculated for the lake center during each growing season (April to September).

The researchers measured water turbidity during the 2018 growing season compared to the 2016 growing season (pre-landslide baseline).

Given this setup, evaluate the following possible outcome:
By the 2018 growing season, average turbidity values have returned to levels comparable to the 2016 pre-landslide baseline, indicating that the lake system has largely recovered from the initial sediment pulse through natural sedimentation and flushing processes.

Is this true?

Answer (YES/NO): YES